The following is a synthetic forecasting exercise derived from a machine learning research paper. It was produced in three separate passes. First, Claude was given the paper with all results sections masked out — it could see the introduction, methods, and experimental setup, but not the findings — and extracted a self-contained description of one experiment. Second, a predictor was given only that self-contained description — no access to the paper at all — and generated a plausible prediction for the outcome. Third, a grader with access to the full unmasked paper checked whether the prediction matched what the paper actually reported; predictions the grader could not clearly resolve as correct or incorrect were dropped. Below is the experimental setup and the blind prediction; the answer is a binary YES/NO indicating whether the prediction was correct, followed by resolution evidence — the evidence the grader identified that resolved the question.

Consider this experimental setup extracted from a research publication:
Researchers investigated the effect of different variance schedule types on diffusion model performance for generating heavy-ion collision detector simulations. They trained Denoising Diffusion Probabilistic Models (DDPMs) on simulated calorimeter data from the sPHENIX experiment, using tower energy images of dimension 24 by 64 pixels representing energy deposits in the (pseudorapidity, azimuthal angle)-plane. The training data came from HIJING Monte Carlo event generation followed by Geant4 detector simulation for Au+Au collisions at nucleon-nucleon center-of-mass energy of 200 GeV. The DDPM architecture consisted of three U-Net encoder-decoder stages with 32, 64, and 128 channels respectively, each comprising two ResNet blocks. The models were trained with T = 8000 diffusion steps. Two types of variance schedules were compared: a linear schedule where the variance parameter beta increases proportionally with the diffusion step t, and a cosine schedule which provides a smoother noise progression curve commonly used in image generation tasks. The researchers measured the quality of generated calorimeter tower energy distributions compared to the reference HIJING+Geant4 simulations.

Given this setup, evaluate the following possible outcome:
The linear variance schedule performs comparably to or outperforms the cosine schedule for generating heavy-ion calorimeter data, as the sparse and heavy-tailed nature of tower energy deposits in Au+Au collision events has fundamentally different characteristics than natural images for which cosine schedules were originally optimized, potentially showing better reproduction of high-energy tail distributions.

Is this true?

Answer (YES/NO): YES